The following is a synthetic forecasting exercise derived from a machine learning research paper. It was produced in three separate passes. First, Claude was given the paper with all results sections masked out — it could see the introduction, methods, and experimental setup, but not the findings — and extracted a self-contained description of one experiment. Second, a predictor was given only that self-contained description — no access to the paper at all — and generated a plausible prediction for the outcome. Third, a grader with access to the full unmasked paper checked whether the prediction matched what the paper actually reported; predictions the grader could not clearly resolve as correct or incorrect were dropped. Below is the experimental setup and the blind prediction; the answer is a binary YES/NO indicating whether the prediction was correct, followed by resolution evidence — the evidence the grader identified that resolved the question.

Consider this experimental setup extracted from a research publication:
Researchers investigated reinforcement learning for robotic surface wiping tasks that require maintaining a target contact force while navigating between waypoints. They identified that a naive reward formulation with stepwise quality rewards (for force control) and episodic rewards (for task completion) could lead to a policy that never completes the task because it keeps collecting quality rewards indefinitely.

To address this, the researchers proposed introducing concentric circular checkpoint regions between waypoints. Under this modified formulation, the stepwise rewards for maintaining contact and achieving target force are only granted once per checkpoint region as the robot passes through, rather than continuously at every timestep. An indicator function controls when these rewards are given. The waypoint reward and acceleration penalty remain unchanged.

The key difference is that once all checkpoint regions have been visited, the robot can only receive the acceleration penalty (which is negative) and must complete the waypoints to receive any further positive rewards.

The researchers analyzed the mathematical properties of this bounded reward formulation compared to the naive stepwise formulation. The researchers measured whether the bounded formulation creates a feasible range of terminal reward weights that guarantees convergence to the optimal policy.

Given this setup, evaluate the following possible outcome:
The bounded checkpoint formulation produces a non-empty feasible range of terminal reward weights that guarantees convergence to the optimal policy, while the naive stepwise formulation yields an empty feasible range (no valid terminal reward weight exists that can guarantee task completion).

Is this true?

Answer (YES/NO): YES